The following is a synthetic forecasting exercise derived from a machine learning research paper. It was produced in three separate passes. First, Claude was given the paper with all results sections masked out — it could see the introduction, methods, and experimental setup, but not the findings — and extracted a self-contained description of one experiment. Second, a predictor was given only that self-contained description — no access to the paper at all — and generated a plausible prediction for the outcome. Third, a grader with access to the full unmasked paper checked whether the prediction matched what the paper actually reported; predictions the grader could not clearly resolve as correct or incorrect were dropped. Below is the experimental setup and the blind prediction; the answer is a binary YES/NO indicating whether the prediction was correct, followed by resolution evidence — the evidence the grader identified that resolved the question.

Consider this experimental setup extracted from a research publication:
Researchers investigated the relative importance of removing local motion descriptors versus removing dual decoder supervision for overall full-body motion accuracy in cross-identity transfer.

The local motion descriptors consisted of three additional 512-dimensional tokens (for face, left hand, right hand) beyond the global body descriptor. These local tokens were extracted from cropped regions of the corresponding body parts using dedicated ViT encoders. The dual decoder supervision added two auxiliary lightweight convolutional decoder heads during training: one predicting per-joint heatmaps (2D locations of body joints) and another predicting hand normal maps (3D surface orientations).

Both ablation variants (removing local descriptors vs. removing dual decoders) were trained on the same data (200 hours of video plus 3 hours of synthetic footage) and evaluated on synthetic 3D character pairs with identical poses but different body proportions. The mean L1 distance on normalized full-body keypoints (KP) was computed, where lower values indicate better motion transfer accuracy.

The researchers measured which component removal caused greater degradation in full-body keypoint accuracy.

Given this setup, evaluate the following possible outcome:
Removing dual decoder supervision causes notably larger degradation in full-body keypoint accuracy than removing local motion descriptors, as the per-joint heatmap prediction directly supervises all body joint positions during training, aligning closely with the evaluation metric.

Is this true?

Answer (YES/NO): NO